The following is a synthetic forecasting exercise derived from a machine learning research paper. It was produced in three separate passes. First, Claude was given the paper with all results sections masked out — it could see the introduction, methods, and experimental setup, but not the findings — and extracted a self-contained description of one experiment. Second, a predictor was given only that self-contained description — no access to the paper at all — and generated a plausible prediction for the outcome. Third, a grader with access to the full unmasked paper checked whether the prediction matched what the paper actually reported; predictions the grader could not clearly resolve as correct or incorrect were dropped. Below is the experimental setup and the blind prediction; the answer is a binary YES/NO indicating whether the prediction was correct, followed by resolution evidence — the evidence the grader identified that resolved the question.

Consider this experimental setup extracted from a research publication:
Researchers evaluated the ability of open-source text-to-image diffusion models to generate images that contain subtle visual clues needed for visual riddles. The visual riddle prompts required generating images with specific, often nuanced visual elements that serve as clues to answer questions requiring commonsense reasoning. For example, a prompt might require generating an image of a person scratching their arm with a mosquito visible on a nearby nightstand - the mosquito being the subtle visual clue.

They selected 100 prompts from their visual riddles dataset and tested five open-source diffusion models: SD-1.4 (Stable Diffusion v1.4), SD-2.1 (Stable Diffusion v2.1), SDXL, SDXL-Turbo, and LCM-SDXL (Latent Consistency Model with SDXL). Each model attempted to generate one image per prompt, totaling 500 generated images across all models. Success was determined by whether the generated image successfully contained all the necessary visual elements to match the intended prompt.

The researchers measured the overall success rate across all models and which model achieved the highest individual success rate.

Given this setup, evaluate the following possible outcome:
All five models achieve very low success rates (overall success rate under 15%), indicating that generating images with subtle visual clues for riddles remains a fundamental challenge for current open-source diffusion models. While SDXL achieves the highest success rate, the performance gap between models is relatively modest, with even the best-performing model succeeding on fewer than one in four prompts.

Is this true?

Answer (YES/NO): NO